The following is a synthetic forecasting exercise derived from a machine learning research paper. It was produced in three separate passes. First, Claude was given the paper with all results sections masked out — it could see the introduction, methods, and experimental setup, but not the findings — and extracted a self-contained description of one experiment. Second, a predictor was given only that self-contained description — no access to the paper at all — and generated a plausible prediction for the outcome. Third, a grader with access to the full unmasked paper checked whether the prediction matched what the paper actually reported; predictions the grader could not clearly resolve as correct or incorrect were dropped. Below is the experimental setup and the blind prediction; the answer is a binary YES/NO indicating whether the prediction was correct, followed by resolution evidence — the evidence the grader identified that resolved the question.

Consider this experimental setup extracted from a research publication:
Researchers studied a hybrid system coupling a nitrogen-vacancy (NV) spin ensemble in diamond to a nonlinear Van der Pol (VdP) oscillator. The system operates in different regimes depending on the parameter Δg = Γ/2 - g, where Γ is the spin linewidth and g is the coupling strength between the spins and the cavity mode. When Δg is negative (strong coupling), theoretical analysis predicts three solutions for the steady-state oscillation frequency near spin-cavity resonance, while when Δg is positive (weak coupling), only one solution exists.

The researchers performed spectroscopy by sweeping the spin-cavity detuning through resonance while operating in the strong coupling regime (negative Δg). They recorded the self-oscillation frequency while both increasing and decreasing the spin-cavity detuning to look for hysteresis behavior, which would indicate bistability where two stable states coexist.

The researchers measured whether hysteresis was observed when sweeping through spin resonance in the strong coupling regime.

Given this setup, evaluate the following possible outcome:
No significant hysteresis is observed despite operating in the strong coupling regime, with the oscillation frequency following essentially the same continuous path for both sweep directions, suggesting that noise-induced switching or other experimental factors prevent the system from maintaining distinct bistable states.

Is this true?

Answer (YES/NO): NO